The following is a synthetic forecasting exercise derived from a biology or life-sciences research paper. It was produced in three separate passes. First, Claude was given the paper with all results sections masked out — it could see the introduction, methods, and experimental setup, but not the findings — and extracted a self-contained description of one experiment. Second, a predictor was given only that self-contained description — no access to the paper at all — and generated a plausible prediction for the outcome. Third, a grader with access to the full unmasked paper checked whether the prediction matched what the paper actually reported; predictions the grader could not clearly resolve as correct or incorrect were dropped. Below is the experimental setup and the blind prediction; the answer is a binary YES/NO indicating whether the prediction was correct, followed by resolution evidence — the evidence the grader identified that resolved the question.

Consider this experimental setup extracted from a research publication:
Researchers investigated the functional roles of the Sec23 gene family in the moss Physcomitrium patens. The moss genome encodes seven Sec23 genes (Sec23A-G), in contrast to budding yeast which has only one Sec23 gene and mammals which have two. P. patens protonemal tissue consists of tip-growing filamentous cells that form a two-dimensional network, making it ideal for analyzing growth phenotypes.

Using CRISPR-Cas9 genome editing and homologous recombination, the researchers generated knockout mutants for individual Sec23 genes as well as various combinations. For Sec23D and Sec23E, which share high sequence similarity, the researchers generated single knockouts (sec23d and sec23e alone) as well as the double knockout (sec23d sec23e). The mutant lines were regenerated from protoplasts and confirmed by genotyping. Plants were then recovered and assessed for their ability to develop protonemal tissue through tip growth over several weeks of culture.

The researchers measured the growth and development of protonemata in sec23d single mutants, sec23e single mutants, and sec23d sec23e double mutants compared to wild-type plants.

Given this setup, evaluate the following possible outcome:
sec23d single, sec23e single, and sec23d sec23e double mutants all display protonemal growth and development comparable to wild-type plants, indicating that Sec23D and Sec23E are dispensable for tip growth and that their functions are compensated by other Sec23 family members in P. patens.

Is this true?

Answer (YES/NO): NO